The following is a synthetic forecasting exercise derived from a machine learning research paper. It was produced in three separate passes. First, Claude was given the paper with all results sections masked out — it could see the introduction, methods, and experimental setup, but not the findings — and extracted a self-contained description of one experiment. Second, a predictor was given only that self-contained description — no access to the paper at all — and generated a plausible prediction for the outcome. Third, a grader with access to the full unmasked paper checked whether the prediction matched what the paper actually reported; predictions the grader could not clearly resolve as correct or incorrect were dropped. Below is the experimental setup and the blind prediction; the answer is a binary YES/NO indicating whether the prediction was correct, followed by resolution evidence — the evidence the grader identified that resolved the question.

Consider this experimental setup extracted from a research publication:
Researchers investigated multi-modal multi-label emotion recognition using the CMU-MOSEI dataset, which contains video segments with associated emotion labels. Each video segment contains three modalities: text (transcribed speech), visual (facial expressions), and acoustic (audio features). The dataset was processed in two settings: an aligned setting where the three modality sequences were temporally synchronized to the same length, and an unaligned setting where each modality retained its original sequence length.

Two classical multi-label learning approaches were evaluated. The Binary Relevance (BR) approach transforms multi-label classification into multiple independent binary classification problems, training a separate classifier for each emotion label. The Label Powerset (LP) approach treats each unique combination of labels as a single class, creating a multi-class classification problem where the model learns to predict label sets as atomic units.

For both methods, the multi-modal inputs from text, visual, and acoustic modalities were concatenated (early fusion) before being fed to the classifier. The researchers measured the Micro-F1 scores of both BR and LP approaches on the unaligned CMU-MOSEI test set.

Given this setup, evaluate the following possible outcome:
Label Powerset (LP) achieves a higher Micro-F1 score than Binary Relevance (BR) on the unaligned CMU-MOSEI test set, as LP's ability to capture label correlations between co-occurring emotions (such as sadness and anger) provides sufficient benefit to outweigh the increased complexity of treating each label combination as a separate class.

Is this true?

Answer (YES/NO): NO